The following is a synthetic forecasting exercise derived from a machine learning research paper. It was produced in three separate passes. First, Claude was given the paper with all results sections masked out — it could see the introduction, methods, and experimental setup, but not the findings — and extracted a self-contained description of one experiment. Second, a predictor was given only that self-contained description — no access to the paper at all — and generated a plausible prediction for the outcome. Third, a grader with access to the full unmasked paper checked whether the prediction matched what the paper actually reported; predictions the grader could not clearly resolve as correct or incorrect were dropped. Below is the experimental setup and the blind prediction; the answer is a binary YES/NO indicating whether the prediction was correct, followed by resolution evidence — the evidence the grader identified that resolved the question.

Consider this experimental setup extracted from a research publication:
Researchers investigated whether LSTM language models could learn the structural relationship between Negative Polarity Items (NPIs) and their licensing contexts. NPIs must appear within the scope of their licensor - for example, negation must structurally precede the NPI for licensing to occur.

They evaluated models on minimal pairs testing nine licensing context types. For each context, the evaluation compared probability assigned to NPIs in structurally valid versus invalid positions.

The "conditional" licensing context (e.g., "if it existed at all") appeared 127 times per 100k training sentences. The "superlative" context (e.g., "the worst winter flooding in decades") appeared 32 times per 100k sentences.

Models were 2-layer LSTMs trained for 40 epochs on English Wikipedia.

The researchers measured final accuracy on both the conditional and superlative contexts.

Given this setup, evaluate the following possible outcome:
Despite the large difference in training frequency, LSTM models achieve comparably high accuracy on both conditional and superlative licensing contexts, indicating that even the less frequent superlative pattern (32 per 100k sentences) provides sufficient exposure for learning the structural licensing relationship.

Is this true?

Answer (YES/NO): YES